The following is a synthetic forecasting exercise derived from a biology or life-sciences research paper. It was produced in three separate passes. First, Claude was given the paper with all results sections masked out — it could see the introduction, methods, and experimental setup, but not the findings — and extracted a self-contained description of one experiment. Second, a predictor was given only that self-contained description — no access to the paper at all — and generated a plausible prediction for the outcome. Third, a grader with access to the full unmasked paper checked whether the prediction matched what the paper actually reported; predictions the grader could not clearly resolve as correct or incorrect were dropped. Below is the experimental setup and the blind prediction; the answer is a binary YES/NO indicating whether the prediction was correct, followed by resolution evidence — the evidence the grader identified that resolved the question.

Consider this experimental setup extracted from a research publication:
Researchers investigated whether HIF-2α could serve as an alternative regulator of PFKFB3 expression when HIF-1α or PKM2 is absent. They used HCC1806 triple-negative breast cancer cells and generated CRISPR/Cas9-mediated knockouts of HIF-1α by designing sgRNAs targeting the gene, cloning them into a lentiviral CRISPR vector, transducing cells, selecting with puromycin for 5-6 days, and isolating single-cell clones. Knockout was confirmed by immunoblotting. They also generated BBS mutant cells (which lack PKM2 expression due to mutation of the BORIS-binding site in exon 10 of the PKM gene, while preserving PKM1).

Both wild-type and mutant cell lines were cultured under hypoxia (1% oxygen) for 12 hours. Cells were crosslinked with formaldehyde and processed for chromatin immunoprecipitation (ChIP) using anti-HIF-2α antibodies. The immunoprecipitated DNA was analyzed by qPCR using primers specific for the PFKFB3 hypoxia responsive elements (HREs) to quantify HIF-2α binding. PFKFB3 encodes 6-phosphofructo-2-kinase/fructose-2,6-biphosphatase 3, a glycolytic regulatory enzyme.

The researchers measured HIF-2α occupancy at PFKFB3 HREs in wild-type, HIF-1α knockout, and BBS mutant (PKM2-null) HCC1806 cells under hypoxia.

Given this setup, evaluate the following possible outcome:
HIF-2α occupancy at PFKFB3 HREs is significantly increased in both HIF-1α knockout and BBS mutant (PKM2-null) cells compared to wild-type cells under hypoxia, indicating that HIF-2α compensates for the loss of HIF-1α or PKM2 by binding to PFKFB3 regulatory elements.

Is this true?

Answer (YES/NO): YES